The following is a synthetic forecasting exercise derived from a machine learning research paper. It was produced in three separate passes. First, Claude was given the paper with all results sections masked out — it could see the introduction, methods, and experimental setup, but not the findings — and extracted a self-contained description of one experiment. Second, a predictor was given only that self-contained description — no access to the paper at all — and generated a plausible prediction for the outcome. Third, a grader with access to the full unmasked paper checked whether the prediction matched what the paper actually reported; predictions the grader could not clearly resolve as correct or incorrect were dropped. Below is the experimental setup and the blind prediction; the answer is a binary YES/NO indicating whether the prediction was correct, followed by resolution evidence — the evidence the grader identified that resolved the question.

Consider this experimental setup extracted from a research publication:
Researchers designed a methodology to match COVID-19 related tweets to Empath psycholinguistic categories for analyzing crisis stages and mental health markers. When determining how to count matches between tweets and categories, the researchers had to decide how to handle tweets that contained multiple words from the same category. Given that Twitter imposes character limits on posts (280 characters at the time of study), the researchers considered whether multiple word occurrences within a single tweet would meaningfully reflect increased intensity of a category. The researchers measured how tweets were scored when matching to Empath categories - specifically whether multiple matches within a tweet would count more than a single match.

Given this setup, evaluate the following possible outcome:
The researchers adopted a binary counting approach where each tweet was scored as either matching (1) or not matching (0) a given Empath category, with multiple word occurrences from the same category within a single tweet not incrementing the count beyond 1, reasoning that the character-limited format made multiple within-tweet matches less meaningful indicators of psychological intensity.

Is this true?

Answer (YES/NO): YES